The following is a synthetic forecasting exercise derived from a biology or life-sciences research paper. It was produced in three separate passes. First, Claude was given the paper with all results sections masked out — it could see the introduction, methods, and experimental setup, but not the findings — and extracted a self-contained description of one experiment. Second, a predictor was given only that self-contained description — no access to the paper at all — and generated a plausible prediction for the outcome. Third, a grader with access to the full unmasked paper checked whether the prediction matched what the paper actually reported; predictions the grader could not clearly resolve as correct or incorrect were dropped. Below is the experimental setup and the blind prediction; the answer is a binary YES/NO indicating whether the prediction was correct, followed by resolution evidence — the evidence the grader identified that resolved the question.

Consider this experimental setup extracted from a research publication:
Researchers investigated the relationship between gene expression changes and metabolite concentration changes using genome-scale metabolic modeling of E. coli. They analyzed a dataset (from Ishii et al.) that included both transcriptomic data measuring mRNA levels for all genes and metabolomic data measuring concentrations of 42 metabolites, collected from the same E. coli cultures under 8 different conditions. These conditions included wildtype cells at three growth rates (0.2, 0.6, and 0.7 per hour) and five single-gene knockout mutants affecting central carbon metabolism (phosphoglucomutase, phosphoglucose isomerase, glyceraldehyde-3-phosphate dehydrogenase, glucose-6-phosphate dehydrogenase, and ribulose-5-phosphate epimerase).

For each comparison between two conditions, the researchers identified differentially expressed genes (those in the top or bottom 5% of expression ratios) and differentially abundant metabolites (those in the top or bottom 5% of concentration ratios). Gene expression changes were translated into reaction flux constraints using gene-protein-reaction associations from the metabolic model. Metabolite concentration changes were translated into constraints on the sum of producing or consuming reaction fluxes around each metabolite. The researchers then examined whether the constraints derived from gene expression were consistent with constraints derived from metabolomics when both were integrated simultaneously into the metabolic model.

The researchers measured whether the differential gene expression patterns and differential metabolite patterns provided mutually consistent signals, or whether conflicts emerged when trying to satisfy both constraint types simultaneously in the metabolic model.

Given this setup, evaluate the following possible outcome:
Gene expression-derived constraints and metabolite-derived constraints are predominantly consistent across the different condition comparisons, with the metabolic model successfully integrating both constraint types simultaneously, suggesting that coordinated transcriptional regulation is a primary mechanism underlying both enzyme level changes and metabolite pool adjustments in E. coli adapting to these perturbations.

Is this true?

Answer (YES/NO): YES